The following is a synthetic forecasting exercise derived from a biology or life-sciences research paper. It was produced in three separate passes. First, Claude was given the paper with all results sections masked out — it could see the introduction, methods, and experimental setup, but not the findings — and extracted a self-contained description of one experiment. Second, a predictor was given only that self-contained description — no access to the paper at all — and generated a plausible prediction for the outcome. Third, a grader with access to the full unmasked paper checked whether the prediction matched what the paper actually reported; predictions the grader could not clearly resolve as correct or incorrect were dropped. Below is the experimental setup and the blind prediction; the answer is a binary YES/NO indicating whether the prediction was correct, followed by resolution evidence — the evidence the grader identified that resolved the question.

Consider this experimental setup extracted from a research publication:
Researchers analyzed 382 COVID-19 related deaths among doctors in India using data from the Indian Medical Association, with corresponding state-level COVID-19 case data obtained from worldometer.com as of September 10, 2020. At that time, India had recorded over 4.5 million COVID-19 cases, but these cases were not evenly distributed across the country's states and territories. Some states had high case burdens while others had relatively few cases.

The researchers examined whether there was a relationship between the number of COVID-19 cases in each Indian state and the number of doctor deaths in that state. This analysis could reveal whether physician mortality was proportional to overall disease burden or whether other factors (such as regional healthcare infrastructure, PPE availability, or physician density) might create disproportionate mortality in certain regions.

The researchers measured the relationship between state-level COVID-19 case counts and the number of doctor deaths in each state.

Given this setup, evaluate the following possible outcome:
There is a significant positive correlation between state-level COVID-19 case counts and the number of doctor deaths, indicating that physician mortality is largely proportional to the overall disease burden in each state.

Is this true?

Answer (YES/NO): YES